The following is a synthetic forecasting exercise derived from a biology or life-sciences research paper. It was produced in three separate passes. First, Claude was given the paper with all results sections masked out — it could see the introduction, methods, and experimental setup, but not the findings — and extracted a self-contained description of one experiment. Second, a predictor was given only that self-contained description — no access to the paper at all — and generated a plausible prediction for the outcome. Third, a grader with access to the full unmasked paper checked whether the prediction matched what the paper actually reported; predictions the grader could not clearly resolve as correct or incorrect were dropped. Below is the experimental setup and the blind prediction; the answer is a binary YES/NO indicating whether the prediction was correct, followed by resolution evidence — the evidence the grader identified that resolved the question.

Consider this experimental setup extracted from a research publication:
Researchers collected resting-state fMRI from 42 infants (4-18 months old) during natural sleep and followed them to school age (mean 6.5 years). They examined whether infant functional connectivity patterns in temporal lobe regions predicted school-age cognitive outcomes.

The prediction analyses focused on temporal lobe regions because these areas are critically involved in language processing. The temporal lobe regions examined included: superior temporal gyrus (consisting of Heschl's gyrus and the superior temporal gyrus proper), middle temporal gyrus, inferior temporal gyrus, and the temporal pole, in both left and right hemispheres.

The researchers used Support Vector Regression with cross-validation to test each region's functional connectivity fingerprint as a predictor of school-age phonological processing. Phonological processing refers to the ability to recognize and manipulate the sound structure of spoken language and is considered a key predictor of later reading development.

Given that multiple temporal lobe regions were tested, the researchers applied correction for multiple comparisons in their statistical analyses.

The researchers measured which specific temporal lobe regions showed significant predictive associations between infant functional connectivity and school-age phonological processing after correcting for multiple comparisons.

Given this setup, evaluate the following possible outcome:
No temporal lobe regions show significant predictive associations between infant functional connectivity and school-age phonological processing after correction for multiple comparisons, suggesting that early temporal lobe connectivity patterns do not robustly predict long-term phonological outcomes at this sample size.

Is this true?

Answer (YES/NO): NO